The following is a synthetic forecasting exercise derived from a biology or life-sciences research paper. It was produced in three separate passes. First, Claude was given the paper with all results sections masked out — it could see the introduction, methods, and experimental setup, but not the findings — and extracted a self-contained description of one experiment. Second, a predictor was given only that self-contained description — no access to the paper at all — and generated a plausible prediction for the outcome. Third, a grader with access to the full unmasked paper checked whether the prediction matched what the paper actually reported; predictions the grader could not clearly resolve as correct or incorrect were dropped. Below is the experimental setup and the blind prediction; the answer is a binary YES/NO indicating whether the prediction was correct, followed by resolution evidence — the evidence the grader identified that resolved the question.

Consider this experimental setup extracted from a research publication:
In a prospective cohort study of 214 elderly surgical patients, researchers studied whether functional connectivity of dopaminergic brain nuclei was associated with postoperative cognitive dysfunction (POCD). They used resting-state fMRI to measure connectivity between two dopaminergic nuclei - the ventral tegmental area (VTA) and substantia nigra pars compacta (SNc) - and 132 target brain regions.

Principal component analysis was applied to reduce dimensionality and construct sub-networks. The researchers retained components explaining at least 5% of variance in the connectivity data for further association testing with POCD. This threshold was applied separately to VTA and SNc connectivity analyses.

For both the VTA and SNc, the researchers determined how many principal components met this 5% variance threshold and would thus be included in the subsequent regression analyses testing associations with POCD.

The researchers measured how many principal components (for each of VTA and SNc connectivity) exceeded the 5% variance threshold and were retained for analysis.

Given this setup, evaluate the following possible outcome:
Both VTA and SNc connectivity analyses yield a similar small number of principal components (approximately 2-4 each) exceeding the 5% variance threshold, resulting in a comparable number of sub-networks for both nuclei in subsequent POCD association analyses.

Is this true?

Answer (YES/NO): YES